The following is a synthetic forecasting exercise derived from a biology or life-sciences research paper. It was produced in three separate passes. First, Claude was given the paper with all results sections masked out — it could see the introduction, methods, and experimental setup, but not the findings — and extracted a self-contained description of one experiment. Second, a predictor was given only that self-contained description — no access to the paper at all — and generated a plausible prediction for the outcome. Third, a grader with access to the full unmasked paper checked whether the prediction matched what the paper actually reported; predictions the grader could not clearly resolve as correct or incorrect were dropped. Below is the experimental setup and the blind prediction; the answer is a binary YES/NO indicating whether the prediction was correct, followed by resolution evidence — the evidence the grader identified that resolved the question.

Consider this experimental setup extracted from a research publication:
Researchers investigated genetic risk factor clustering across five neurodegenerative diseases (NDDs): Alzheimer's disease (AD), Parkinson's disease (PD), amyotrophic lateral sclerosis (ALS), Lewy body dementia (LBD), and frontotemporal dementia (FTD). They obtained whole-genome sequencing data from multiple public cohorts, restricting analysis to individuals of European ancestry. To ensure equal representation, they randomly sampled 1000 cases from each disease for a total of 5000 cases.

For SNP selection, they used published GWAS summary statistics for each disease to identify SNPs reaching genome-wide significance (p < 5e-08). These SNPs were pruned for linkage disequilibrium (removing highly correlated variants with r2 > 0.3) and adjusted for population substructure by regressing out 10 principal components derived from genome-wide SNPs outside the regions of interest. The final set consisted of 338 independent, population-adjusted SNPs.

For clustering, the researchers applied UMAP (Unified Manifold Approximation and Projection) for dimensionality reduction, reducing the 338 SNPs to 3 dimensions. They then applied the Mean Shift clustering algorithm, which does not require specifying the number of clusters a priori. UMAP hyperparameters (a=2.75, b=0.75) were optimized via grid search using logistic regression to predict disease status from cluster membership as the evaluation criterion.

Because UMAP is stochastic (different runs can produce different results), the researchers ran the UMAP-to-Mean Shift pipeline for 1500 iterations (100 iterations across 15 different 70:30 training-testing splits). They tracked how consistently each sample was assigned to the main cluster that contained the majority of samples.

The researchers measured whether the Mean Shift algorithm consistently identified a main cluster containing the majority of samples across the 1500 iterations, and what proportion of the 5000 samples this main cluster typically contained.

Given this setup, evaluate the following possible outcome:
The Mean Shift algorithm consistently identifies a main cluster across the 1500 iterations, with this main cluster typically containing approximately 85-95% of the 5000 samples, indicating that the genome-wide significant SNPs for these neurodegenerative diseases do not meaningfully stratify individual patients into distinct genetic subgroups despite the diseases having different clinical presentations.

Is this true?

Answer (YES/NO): NO